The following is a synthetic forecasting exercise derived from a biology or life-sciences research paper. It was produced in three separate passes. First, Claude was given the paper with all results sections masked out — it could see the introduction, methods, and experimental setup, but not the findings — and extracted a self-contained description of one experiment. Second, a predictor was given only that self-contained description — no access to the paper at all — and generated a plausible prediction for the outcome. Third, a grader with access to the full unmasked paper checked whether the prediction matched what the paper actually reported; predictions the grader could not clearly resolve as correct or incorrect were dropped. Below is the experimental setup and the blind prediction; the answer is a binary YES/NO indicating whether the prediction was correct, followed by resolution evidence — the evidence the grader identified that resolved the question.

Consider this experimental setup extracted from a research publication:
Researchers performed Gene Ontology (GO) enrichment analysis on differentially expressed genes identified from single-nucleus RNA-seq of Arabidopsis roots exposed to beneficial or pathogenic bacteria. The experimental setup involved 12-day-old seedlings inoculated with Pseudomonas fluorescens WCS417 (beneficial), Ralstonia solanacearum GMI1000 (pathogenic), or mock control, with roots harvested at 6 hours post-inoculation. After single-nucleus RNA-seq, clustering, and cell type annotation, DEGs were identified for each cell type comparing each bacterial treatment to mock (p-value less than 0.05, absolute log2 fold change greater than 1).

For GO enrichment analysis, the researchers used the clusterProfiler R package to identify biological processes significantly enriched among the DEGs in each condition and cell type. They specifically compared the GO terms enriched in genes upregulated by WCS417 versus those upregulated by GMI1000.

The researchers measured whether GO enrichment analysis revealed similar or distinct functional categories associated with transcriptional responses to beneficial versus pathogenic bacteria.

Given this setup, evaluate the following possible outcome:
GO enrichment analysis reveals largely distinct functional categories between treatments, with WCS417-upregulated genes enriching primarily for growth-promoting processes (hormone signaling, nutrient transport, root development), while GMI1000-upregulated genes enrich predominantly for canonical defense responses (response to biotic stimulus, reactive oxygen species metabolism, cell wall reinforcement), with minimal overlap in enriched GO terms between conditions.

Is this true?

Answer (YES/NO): NO